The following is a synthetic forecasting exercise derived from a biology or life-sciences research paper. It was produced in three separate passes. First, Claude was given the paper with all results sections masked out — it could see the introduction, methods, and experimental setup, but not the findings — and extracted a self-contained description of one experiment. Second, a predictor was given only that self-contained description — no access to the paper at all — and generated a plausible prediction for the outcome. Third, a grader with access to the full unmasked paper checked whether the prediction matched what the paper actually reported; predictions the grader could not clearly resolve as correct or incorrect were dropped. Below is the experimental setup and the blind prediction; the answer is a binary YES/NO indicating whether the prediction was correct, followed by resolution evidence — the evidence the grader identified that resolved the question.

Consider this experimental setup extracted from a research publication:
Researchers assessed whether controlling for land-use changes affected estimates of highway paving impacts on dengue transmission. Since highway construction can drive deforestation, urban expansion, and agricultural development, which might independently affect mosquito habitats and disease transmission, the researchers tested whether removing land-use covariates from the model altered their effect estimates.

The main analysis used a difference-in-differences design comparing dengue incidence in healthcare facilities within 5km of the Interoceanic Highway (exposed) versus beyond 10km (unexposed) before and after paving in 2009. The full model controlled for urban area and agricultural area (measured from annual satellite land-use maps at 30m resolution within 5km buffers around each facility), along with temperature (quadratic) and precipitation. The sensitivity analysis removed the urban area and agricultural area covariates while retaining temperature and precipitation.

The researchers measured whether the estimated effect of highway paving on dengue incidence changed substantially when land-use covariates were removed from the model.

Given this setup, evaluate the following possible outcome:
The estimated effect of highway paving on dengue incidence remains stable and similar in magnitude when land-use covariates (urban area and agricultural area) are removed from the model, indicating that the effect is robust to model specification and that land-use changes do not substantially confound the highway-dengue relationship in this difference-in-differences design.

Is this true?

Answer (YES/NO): YES